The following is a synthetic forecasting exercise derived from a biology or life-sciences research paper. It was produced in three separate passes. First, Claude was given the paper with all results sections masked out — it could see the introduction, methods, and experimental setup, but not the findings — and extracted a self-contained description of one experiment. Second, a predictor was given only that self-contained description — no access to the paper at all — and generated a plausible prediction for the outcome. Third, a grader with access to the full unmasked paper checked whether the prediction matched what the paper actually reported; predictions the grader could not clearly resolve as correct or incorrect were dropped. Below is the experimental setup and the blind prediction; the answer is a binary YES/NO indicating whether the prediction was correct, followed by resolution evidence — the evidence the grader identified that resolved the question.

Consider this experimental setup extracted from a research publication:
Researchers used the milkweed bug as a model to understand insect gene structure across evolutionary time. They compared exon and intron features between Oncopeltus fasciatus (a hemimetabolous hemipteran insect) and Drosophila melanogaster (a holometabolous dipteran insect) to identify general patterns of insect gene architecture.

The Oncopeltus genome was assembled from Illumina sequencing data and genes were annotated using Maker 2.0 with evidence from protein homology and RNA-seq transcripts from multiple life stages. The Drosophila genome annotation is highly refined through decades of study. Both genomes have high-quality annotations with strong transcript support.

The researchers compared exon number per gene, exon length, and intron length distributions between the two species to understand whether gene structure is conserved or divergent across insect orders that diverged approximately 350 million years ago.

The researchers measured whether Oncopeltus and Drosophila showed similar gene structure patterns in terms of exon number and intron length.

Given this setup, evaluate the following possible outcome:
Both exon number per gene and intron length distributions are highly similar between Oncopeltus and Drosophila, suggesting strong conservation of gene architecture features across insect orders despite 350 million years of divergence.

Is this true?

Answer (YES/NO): NO